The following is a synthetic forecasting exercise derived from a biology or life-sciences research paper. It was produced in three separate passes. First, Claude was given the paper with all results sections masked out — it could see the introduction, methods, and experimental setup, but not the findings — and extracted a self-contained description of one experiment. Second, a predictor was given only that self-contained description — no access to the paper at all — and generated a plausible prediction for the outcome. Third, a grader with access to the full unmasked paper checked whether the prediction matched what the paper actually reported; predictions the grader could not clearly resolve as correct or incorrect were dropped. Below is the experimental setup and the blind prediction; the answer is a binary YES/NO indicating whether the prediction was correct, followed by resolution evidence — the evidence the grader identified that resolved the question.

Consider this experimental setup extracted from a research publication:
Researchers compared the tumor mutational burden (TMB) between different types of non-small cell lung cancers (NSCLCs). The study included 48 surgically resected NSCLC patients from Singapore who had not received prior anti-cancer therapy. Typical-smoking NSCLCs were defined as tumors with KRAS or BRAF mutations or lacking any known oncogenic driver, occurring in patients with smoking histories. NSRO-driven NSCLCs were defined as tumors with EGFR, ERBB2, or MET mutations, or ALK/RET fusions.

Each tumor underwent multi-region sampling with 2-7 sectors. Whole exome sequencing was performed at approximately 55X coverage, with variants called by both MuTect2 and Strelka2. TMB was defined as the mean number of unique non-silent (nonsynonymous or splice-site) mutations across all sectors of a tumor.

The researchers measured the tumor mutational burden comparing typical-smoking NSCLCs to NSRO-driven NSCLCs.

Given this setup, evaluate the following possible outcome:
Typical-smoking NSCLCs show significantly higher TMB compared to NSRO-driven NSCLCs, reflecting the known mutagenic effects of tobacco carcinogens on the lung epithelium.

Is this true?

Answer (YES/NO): YES